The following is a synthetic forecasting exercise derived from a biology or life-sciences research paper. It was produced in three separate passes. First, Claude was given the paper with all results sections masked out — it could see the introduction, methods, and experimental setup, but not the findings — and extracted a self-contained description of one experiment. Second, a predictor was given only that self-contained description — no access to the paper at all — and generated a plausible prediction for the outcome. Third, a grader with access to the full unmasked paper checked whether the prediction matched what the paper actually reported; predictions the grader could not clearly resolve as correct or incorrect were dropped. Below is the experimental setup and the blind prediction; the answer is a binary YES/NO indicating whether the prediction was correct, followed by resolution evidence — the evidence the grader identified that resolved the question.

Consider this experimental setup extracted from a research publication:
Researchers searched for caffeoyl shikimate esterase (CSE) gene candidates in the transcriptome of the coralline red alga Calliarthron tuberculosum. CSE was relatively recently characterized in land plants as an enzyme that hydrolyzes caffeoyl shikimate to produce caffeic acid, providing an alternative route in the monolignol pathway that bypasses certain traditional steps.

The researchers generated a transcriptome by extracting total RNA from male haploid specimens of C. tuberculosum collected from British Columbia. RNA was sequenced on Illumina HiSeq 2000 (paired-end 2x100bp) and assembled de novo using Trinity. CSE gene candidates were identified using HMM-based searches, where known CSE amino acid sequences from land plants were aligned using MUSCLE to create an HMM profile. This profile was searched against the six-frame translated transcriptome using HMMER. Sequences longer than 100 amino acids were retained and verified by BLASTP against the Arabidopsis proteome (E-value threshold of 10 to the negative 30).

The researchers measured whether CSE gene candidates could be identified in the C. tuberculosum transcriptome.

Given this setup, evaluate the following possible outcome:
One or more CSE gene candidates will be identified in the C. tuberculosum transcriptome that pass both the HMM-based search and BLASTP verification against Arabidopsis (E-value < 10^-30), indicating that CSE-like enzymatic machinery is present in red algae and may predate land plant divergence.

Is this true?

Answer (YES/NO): NO